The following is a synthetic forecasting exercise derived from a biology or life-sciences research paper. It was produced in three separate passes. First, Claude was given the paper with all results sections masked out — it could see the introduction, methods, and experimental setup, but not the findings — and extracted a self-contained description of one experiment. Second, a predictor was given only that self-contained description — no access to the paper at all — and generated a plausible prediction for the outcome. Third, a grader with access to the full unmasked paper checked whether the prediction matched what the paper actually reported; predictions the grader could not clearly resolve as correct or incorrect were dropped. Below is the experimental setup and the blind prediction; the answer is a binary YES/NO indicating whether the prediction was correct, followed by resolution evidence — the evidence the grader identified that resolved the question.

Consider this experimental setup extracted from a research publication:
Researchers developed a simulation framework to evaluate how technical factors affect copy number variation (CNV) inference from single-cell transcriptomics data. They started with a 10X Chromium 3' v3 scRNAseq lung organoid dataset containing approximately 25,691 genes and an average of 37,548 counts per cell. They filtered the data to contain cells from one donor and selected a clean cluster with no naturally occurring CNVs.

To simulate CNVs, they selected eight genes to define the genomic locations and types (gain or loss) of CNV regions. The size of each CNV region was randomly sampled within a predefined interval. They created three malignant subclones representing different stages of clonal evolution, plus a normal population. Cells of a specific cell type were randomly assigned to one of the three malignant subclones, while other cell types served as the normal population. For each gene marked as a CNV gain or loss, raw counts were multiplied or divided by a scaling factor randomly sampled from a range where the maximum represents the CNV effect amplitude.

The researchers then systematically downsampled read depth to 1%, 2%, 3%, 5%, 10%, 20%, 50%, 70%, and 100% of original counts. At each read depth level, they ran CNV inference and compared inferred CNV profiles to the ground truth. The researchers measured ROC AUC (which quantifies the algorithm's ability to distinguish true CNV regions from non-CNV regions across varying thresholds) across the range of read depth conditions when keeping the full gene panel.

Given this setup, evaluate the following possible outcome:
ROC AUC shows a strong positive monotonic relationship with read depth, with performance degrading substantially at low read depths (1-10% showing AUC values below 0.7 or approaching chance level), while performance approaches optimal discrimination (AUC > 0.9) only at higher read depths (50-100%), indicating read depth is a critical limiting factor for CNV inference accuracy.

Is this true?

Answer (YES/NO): NO